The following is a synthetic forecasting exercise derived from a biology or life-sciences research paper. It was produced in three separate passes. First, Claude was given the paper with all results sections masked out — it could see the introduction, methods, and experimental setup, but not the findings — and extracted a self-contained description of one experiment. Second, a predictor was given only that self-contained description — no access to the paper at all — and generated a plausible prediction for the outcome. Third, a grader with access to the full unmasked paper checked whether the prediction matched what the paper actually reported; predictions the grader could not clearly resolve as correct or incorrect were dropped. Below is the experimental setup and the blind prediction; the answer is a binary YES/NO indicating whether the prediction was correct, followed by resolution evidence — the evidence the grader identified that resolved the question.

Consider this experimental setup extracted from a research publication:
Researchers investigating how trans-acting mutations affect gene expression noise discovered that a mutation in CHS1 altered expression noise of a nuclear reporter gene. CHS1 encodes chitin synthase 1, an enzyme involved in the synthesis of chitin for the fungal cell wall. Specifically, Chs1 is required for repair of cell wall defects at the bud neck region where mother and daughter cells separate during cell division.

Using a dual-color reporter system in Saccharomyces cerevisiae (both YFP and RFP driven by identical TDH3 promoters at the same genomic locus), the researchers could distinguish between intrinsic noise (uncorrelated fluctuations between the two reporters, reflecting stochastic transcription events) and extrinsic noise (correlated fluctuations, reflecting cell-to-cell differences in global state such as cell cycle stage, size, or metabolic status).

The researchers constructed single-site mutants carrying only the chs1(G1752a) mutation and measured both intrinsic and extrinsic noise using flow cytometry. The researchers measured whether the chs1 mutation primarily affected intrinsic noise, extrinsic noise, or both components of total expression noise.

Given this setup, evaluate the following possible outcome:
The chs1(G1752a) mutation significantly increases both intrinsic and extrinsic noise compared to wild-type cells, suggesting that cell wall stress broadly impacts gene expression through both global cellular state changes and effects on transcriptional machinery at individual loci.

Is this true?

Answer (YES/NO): NO